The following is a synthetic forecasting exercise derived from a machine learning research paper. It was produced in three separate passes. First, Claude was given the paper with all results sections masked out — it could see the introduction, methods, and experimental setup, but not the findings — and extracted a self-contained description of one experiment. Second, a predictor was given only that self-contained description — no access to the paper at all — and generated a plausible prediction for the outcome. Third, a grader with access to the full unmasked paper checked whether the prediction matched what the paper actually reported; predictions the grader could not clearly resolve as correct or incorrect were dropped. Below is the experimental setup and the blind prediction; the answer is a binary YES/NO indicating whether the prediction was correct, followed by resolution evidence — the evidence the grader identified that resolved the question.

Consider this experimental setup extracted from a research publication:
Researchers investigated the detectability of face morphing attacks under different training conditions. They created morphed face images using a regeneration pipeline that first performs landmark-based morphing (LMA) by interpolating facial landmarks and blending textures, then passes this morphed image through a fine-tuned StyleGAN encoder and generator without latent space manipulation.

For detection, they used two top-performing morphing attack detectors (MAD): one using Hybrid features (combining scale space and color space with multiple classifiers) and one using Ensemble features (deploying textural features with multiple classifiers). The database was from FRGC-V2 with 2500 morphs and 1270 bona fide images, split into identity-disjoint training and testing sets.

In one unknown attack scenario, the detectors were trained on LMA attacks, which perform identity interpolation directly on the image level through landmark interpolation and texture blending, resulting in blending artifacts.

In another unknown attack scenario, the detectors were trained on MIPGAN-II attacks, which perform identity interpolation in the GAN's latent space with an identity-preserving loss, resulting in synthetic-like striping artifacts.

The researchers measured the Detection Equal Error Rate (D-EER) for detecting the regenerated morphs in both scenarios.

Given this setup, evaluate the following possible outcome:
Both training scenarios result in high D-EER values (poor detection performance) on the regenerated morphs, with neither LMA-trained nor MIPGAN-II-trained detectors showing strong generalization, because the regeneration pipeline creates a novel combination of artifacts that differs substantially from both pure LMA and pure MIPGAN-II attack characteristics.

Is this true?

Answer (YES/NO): NO